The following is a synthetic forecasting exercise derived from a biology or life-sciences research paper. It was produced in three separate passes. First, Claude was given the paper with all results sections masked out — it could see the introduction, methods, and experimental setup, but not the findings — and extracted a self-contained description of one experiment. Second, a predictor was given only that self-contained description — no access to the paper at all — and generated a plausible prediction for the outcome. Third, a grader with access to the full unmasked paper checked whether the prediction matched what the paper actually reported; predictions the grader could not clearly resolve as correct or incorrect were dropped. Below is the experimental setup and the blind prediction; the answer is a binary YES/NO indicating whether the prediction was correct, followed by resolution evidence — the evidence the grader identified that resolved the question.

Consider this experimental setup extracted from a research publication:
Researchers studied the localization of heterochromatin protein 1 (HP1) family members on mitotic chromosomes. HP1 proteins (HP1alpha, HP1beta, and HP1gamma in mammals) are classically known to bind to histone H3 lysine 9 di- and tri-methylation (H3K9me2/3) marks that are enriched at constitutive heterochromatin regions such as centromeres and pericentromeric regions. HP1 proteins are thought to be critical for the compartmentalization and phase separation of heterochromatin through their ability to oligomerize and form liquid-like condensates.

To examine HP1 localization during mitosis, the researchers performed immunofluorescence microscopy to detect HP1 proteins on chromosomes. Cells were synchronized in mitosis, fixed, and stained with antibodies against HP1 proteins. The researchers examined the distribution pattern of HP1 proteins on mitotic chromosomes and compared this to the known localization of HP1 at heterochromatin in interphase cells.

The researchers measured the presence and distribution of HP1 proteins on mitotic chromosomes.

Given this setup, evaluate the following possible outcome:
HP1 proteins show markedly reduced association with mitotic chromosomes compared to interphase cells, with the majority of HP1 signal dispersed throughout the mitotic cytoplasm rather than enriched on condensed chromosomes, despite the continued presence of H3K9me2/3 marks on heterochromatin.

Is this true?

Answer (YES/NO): YES